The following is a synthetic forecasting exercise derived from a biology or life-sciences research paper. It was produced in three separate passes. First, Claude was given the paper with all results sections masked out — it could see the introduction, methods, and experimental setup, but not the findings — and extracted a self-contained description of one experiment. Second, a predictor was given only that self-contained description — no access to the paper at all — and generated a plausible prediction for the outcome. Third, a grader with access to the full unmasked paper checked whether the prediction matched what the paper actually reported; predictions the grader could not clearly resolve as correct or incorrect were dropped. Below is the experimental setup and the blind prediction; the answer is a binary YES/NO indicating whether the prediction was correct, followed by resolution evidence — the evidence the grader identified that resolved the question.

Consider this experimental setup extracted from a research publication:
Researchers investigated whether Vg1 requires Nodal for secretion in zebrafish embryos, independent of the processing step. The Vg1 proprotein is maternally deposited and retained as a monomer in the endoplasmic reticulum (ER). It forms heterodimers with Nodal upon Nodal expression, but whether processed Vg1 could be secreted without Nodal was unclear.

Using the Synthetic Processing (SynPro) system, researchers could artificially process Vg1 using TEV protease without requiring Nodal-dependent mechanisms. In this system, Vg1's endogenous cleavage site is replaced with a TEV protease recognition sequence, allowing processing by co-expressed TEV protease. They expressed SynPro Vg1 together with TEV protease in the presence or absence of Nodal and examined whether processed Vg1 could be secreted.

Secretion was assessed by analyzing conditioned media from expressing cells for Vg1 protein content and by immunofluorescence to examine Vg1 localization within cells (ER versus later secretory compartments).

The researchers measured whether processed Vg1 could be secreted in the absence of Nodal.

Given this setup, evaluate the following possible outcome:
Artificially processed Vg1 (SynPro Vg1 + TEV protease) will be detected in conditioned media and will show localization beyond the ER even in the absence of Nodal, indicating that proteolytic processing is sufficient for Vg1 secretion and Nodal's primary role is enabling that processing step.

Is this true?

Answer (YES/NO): NO